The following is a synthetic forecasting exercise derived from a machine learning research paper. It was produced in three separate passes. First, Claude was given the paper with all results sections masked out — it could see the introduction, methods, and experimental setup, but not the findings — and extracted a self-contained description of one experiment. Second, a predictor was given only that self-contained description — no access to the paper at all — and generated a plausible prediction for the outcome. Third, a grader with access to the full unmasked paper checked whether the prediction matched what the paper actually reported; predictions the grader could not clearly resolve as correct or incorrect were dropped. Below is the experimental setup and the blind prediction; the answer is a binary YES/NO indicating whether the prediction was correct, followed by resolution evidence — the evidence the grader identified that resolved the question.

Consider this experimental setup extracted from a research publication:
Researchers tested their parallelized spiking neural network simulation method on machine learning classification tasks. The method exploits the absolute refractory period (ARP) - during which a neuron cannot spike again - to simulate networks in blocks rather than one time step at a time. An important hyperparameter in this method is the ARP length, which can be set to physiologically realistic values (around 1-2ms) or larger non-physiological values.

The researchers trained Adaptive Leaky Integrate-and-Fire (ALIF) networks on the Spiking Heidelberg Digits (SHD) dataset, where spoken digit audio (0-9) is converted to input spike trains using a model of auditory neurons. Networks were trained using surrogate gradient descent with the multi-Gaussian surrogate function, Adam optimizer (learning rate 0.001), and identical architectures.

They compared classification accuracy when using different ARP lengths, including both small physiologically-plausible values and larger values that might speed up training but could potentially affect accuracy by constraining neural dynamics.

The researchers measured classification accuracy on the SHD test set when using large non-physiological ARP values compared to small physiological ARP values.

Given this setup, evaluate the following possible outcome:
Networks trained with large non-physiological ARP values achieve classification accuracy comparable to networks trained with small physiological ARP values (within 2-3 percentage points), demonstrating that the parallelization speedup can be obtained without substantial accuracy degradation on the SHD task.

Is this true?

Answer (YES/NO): YES